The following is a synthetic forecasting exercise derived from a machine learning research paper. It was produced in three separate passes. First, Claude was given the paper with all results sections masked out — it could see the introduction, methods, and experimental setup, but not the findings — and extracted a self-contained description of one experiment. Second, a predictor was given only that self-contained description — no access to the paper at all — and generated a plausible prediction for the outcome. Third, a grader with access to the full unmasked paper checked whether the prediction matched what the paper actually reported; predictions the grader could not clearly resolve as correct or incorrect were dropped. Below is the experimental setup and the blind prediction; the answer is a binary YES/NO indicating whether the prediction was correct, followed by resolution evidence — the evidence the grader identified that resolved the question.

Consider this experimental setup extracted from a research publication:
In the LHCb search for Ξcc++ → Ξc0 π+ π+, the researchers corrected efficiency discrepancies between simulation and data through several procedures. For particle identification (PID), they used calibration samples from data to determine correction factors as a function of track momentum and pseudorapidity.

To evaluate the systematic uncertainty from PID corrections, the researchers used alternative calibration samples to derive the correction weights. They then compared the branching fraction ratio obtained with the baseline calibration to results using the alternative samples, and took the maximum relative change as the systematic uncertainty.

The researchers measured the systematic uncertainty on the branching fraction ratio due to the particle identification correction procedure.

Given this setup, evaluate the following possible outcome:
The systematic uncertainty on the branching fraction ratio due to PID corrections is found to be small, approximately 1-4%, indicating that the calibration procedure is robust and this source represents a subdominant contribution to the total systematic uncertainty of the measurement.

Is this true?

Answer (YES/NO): YES